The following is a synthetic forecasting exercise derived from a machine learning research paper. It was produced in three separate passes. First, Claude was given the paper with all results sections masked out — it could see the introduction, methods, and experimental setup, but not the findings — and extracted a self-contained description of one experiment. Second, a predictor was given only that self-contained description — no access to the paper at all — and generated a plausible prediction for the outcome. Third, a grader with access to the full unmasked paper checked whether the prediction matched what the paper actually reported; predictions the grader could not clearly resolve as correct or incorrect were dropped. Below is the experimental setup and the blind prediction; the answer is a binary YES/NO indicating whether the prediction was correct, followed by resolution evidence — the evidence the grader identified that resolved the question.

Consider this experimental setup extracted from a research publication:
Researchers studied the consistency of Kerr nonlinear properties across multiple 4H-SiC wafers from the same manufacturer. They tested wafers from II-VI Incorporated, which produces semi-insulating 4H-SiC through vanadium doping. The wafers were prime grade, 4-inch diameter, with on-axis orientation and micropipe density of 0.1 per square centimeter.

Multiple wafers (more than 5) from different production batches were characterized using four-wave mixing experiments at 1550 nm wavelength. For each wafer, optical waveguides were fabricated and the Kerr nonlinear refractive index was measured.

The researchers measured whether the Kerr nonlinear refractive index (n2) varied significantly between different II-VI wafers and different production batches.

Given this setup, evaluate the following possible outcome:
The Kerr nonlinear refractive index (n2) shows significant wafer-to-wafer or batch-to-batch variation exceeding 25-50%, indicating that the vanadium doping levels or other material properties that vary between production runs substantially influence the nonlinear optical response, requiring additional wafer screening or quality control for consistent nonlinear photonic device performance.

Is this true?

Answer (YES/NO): NO